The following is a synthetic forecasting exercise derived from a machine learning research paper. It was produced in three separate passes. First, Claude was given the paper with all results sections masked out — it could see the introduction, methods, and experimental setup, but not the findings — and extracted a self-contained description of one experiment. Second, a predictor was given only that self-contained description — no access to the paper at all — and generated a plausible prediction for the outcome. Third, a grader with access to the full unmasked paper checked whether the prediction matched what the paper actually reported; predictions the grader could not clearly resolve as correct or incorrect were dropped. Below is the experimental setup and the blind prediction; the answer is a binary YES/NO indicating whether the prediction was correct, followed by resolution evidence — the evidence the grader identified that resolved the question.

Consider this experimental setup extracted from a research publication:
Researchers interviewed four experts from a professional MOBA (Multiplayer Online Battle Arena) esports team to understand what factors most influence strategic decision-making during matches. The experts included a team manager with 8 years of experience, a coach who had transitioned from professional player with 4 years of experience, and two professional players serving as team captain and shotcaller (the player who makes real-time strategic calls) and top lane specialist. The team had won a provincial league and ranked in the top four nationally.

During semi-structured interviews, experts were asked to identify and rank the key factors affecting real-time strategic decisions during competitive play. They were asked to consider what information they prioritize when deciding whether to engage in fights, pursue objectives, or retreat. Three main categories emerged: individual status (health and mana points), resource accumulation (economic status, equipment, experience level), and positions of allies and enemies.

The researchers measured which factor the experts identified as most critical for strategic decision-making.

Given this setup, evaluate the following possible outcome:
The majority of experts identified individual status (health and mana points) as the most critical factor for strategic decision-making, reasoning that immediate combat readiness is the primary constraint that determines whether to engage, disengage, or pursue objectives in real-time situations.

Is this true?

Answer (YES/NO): YES